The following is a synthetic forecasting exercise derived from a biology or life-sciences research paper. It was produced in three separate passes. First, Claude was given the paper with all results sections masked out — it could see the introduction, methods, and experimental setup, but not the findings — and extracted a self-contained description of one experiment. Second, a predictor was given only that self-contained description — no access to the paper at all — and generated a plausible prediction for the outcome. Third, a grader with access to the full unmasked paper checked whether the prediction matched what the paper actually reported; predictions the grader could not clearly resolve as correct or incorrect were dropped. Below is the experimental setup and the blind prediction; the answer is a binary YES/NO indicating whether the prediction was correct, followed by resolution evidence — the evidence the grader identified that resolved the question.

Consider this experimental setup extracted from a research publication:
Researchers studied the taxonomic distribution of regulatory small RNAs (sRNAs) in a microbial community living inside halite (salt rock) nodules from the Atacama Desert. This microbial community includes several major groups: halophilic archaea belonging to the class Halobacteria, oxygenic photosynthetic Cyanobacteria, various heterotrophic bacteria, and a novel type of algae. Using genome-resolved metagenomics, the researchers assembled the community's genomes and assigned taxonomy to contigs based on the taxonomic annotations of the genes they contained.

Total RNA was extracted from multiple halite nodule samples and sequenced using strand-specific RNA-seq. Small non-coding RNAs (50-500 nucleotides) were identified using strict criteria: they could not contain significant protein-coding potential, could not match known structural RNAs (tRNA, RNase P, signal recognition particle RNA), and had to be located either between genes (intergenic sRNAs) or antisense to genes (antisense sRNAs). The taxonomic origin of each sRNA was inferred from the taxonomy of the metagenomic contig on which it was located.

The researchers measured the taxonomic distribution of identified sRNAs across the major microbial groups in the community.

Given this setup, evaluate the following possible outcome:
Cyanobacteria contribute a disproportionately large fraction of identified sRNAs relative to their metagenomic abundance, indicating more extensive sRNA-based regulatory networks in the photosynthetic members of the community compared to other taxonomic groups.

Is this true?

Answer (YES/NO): NO